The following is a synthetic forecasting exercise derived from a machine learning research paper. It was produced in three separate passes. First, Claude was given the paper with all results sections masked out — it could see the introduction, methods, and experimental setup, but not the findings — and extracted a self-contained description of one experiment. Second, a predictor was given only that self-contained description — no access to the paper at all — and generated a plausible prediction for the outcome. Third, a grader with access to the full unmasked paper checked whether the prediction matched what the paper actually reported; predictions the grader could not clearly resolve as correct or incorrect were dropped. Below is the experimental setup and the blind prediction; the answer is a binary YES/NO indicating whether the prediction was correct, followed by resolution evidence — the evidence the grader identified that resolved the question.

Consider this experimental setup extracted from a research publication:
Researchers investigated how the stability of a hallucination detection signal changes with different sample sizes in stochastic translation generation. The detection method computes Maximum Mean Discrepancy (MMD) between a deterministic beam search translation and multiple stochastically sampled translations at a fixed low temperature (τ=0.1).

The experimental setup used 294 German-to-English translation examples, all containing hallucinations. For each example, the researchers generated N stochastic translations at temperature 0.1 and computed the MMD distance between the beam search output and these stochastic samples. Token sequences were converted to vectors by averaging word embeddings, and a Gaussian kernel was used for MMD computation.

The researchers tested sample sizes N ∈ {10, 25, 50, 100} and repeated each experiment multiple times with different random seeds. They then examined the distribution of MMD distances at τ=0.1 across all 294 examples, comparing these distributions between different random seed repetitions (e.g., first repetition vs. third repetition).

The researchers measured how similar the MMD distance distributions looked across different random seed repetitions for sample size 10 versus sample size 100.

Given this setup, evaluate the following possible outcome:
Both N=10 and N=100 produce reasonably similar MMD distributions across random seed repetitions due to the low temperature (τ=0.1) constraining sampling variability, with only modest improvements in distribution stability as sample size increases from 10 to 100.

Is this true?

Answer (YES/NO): NO